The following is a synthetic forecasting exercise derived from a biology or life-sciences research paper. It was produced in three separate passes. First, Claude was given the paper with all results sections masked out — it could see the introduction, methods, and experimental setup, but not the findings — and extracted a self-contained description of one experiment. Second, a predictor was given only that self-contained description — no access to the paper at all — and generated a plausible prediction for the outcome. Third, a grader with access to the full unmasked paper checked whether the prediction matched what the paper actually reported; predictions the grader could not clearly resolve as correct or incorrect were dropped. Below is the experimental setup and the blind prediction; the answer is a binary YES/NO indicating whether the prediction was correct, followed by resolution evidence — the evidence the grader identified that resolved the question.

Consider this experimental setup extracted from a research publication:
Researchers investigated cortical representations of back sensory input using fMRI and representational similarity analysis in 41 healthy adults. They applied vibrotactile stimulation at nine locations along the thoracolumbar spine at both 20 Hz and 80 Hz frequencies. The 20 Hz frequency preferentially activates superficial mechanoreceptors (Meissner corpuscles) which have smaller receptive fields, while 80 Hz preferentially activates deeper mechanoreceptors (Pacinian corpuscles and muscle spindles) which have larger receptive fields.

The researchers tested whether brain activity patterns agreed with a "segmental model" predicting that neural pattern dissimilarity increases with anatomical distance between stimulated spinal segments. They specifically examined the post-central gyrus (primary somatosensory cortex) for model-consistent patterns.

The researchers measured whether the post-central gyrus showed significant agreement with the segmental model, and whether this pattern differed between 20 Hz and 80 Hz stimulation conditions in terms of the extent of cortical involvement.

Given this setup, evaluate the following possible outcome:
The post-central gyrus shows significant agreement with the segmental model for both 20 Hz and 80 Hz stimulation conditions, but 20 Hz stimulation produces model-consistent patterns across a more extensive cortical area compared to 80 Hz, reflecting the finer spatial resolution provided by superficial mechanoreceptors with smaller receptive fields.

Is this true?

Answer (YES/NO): NO